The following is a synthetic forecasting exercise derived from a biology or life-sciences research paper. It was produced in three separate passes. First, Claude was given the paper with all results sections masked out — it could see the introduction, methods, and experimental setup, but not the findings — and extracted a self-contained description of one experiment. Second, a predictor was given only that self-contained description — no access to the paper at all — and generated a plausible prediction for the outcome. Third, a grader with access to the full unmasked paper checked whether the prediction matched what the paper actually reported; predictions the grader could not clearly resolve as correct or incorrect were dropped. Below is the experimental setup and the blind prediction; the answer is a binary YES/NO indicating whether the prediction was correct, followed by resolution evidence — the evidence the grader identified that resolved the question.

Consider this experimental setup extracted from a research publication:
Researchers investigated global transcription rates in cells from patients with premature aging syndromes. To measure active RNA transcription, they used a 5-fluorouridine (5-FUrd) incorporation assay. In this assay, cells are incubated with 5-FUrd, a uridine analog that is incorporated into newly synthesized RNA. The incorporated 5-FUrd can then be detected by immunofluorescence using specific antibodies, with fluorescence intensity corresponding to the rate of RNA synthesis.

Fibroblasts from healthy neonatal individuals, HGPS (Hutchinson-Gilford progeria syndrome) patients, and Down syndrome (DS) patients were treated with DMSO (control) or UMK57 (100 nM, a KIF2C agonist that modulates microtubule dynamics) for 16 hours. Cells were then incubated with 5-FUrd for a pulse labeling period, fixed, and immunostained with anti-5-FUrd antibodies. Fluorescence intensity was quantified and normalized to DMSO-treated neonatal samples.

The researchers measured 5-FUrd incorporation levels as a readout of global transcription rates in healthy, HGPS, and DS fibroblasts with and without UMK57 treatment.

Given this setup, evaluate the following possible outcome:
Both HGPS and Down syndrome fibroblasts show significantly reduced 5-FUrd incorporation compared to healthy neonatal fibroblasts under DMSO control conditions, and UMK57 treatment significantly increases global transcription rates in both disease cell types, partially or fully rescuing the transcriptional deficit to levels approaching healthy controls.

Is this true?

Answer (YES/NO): YES